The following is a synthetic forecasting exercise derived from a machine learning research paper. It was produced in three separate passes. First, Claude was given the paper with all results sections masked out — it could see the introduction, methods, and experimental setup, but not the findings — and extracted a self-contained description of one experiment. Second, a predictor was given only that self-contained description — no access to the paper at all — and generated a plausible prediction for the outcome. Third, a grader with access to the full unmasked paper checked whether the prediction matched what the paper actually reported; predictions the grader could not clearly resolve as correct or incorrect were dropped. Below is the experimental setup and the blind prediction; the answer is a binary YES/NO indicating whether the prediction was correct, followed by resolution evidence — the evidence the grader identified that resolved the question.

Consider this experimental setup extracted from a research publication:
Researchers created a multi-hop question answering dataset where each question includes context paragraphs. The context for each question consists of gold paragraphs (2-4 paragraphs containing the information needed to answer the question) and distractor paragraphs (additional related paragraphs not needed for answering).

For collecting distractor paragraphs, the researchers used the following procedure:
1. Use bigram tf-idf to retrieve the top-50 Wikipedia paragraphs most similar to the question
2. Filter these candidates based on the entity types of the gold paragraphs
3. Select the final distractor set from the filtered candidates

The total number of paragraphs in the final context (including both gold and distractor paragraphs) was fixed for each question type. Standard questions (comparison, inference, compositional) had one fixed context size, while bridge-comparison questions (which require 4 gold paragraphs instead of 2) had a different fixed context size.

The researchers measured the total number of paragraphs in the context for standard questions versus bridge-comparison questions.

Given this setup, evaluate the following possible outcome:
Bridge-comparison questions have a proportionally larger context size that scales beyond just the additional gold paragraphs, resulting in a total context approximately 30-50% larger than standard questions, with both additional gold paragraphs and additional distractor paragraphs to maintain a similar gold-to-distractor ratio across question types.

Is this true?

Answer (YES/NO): NO